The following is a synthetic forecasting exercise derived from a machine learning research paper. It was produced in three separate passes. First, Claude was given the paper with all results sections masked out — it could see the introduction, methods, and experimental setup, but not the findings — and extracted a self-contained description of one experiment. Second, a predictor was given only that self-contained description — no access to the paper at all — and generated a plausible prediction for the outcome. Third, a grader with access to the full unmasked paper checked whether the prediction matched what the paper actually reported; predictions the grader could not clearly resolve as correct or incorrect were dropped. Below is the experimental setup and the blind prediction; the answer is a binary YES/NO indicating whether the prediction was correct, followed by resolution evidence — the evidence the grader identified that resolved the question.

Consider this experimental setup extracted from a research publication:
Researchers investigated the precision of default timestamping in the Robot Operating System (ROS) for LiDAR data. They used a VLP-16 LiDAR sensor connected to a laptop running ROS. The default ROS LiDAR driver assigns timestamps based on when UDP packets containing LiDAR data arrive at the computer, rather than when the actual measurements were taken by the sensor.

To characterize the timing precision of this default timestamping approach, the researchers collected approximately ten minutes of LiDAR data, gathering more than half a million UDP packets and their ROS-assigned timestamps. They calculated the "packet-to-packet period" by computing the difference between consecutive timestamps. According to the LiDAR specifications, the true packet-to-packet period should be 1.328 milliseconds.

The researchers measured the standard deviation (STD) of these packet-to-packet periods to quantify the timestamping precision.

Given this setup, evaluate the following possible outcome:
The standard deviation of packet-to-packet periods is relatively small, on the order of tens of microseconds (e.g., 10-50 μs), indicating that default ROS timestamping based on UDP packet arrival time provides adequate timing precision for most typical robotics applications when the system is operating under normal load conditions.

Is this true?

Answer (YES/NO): NO